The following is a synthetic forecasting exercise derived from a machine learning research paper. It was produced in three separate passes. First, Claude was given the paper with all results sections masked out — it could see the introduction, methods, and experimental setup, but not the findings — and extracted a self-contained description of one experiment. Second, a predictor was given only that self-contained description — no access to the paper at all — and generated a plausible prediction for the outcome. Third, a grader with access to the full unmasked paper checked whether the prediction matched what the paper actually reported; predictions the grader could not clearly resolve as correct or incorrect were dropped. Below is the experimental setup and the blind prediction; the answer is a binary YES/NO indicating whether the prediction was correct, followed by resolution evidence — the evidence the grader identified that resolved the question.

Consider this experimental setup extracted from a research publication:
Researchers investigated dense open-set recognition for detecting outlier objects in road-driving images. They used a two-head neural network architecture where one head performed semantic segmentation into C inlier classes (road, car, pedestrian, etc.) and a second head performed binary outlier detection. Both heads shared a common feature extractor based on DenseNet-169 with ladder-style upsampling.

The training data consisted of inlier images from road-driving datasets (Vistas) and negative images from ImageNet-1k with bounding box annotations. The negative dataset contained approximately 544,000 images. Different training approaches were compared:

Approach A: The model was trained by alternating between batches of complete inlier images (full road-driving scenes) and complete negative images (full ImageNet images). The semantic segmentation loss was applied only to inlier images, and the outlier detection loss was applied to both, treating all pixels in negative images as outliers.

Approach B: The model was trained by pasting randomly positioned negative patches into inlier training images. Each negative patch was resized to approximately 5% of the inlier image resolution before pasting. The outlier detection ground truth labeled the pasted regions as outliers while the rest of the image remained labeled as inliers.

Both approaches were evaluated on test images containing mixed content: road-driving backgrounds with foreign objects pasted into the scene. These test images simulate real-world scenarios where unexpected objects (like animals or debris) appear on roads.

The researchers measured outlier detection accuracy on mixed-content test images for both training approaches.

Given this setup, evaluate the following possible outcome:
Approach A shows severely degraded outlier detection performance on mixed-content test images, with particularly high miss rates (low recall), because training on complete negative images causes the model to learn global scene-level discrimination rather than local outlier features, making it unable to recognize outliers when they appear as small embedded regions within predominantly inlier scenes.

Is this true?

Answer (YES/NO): NO